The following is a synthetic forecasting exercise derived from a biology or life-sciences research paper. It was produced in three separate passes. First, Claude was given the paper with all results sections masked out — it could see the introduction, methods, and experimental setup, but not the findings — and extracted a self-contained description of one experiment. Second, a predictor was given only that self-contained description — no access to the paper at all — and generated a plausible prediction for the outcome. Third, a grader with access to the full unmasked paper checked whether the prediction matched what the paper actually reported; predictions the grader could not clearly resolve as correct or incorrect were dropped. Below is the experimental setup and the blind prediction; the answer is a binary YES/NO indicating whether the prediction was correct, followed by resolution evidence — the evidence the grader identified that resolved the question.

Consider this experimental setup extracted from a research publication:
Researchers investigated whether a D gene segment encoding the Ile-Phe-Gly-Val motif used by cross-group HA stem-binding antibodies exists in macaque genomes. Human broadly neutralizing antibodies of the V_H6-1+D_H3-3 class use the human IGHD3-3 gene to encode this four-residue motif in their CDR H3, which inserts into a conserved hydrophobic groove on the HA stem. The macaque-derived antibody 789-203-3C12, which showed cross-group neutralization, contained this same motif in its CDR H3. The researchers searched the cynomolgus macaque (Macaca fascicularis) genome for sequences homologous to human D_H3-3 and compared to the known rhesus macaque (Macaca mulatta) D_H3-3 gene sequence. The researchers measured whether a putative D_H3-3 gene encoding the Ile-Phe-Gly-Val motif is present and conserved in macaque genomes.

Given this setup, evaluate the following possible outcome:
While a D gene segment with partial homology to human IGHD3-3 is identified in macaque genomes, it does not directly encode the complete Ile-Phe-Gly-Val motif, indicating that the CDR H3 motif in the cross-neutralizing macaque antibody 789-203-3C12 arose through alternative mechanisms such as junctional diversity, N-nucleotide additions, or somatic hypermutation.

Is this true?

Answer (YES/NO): NO